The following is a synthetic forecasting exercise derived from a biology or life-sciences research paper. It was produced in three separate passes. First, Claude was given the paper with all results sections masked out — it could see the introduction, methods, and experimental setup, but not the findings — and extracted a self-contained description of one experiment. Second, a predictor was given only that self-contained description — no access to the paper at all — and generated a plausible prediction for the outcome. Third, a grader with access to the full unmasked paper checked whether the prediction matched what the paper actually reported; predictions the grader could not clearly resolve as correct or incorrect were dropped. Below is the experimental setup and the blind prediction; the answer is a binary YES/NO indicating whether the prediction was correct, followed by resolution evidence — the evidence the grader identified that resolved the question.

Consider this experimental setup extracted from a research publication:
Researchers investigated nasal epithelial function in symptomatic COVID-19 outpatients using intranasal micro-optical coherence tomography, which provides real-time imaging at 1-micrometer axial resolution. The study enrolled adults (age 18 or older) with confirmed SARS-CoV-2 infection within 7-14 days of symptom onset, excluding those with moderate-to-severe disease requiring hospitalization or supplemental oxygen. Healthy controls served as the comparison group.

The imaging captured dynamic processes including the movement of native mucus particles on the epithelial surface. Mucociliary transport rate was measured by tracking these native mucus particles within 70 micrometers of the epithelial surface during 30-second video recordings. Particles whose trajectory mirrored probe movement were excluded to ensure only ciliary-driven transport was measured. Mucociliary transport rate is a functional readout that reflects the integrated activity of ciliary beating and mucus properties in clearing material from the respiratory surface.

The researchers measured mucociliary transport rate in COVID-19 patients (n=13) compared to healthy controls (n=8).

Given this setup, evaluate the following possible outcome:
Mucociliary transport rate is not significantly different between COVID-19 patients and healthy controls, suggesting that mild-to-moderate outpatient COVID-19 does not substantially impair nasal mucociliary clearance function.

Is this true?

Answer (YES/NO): NO